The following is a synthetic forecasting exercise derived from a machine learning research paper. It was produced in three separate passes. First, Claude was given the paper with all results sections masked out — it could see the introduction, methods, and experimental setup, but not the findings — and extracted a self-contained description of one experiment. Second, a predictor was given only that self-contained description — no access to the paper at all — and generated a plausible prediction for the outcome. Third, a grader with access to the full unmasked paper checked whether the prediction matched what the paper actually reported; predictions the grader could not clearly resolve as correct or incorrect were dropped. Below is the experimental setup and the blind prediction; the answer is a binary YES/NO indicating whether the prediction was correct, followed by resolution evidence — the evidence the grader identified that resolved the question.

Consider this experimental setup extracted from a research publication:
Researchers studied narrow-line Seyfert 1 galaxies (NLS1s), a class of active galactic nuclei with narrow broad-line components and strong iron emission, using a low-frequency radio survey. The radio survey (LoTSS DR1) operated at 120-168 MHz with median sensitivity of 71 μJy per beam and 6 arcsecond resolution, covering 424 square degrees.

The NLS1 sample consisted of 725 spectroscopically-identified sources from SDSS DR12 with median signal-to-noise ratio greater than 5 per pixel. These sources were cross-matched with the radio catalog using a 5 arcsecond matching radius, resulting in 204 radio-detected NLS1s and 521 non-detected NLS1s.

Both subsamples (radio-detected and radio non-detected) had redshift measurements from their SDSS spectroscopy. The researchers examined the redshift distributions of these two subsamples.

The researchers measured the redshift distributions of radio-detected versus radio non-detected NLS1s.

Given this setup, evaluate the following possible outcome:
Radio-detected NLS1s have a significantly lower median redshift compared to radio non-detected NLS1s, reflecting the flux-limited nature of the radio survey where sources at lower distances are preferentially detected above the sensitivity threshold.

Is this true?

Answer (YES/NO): YES